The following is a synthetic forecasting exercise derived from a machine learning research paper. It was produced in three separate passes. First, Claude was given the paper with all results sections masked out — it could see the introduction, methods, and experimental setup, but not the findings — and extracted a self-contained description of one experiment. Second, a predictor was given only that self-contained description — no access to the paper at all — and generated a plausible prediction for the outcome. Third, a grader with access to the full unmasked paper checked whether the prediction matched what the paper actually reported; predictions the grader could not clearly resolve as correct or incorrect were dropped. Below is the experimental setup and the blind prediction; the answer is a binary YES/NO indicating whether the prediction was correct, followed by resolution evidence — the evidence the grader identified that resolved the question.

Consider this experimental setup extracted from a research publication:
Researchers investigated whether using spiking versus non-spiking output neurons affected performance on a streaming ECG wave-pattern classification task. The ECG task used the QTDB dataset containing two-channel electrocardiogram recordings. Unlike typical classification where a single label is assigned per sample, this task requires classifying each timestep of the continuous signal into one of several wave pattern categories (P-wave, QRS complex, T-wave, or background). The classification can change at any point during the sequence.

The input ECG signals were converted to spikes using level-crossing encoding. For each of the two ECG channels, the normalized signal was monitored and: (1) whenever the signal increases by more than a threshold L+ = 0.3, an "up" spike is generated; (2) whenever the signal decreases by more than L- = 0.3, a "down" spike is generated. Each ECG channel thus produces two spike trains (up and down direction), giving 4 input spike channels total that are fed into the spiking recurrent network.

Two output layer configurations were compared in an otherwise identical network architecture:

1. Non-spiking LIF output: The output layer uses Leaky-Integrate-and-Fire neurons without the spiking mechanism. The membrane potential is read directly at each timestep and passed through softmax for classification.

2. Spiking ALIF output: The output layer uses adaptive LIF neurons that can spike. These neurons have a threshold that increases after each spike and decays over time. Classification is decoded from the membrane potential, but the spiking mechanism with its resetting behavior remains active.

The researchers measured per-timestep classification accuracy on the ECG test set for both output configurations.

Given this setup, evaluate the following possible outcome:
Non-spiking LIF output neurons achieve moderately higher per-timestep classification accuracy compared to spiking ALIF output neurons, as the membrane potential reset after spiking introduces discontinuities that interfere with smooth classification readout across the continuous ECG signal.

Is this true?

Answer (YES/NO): NO